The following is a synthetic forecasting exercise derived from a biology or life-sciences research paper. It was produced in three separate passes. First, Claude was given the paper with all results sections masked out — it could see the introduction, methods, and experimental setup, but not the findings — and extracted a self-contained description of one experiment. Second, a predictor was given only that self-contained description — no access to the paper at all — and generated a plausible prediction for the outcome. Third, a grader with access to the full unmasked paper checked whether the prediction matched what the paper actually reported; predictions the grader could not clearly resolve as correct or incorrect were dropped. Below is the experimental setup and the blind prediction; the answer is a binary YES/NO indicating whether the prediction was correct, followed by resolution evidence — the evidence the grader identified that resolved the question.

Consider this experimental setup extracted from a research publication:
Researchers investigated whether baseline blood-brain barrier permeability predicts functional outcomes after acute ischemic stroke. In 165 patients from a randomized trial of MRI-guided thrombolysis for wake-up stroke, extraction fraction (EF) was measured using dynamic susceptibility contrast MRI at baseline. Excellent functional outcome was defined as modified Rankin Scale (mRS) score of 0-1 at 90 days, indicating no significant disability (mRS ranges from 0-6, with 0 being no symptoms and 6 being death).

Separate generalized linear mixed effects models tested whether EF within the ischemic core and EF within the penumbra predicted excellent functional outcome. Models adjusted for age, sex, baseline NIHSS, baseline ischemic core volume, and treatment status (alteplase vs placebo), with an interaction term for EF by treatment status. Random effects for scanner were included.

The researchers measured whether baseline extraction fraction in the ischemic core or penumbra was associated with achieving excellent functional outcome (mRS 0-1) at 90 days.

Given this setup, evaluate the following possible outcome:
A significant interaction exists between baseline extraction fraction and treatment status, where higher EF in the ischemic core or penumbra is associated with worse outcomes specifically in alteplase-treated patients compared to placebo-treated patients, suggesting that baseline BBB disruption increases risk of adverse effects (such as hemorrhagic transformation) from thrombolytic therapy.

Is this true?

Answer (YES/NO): NO